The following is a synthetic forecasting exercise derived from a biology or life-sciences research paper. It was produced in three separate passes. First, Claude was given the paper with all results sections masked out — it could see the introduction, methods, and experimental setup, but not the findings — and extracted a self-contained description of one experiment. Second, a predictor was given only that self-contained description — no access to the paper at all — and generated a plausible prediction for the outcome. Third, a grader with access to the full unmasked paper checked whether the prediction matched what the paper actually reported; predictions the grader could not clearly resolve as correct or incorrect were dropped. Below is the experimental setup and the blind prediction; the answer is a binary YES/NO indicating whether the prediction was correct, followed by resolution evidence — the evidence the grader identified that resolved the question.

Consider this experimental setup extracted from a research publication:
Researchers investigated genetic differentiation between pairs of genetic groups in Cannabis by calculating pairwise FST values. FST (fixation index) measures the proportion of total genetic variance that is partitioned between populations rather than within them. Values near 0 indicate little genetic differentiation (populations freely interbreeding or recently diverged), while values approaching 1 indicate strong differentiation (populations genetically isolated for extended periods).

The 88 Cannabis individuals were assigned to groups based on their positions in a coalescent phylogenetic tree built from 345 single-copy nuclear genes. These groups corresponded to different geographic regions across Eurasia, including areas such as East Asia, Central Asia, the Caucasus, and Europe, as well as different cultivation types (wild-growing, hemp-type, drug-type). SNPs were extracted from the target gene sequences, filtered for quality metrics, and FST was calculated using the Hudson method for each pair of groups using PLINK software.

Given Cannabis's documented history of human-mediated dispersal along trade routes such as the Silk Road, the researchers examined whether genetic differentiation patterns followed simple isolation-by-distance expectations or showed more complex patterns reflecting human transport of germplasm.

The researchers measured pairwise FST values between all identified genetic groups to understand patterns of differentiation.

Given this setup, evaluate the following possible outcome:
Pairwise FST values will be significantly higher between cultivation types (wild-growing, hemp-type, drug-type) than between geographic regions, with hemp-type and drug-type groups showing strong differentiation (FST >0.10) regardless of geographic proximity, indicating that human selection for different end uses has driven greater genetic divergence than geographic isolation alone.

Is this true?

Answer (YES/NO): NO